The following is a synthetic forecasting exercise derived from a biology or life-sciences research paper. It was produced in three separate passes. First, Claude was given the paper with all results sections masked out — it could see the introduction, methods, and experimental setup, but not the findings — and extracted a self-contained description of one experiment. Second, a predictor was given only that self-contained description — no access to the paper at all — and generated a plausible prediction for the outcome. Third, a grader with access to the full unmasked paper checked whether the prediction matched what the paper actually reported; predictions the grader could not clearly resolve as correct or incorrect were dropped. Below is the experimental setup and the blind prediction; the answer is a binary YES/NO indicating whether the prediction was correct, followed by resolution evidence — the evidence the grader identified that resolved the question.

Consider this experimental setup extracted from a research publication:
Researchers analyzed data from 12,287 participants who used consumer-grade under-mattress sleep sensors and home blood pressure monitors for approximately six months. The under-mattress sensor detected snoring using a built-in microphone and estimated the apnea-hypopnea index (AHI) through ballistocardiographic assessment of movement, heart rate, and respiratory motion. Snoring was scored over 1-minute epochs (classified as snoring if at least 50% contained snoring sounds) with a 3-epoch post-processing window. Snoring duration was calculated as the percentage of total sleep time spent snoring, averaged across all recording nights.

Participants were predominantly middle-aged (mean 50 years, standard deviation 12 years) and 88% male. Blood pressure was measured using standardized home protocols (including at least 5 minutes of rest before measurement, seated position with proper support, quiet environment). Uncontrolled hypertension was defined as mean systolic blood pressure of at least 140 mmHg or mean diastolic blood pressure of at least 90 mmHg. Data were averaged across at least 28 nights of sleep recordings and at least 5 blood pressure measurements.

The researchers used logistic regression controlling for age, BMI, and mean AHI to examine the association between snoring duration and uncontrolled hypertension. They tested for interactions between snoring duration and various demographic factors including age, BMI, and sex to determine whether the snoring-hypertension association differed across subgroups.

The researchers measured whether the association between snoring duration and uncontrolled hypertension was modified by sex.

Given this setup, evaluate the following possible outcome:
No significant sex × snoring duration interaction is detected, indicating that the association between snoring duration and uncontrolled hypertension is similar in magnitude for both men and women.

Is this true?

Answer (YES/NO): YES